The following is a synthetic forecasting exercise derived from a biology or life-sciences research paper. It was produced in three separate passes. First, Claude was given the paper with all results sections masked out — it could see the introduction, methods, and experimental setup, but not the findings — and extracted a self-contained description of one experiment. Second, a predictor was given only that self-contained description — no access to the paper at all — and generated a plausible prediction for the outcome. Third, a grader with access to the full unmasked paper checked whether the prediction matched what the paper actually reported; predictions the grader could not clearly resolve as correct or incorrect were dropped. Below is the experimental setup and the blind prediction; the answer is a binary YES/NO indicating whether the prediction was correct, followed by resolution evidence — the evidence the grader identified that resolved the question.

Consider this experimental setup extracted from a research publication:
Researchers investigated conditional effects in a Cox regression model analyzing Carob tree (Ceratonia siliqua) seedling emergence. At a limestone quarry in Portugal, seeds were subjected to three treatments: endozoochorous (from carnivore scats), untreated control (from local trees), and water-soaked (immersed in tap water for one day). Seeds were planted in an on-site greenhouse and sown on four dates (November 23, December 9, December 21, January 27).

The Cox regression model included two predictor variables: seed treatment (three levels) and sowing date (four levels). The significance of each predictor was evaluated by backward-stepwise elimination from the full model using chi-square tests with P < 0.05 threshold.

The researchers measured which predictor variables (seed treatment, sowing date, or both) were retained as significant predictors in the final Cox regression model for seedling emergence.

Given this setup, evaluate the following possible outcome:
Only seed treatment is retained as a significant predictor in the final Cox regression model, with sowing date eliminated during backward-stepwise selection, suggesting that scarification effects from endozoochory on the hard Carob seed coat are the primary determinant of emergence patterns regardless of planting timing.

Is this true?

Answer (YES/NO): NO